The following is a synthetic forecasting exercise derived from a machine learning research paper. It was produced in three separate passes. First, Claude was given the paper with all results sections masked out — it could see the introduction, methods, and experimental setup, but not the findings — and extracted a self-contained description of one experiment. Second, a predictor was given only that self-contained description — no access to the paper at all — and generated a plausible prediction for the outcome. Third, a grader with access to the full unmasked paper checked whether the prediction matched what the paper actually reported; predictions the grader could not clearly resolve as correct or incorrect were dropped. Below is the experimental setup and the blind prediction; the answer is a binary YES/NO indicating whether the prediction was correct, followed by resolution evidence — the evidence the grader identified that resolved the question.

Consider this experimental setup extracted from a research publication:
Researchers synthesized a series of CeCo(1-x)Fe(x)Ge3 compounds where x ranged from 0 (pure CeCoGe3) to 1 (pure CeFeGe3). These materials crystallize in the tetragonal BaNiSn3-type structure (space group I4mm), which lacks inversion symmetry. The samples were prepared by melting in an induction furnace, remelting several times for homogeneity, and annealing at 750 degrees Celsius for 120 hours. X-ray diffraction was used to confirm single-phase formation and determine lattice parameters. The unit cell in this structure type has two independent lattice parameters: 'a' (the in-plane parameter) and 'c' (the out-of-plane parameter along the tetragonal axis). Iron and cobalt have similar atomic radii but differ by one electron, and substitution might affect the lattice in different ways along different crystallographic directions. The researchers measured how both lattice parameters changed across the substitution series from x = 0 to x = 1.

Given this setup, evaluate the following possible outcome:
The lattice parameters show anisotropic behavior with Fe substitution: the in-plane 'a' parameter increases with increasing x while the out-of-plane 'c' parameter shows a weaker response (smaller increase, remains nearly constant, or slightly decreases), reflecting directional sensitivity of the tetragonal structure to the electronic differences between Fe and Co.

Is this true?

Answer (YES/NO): NO